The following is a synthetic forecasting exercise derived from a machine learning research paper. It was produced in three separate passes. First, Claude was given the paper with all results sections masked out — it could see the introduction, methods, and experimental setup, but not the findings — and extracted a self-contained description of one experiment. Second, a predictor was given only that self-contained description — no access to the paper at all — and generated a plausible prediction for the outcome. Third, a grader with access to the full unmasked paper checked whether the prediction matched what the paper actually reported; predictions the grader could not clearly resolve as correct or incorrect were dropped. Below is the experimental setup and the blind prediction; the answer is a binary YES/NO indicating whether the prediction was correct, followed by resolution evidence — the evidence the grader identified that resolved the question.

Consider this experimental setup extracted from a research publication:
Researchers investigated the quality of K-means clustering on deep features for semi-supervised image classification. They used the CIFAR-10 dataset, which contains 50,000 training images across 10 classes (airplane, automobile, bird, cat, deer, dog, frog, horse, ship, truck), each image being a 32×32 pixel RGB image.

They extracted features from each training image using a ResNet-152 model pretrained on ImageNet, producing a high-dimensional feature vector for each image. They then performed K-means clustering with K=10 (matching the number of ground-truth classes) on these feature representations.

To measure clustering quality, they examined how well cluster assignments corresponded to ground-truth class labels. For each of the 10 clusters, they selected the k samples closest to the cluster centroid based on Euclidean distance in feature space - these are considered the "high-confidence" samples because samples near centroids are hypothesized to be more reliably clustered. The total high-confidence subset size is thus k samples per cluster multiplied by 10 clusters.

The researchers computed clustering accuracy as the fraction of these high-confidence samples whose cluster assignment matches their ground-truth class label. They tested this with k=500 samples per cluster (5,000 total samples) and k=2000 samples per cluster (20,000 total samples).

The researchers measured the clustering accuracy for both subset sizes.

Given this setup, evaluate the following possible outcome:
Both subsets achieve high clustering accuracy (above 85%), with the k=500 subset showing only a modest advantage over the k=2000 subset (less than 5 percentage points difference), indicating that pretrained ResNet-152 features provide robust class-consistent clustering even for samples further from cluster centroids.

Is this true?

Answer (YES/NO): YES